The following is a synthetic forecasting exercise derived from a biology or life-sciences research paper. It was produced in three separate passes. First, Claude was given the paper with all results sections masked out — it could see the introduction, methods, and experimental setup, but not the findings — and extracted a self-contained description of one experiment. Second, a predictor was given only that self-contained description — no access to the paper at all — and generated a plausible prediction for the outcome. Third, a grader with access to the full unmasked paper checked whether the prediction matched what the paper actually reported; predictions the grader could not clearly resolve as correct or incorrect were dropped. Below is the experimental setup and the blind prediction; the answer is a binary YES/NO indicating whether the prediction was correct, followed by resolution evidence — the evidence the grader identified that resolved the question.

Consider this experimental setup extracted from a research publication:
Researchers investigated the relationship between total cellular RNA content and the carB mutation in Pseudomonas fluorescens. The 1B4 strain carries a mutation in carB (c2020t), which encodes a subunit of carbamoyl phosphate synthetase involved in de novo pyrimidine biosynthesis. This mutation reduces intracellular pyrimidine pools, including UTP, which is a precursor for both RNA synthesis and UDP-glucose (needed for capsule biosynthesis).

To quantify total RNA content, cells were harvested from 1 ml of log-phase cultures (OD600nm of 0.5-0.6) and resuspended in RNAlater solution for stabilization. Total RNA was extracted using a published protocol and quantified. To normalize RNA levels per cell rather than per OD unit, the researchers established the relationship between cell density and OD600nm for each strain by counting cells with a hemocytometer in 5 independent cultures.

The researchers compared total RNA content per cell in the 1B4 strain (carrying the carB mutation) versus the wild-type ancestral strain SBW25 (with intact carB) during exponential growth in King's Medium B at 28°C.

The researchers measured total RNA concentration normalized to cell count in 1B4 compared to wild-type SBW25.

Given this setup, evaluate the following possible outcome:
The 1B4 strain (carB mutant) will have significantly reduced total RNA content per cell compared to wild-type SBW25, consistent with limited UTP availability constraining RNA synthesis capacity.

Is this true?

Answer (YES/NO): NO